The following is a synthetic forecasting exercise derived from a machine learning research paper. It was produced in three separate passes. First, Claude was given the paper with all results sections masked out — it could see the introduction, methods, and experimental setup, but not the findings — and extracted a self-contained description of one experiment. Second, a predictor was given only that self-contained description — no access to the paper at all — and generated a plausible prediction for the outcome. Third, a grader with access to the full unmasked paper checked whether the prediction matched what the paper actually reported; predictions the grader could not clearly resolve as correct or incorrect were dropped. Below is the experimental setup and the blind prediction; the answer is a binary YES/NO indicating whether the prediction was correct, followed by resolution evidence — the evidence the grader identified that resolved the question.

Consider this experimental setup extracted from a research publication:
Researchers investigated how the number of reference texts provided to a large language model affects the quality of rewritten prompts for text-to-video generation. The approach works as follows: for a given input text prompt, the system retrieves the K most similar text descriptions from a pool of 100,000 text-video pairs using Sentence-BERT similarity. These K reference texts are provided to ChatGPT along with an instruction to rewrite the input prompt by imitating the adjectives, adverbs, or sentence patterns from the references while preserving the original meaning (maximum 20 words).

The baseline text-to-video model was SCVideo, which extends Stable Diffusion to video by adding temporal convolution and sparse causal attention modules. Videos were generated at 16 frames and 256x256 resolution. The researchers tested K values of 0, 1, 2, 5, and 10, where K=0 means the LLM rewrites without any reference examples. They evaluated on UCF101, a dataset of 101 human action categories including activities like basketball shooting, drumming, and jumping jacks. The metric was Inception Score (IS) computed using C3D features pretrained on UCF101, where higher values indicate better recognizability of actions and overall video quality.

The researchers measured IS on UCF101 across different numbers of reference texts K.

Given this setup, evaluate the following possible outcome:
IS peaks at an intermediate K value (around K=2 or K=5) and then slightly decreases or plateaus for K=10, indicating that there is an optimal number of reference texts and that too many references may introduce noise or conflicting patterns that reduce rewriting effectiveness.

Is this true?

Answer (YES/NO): NO